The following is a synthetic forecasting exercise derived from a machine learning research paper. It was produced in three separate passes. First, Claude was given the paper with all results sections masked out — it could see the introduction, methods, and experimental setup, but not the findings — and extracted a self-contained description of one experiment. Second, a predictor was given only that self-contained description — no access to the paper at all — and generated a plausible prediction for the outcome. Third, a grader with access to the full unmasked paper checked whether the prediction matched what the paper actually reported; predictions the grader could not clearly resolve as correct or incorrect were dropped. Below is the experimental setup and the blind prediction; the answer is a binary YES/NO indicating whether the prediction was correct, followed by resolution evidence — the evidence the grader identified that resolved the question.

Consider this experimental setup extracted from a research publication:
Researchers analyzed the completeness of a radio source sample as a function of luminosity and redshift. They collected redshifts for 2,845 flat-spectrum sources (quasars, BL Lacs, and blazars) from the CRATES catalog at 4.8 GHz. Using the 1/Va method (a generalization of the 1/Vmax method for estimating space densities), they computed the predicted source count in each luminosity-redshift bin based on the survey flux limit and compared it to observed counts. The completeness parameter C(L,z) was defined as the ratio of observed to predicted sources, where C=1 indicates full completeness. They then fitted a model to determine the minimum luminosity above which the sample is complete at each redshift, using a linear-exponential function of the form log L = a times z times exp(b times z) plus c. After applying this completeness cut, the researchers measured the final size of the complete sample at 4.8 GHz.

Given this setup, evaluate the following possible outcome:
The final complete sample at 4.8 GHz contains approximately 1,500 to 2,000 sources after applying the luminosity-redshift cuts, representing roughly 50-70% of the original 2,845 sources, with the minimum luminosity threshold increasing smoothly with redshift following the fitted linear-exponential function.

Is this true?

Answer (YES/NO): NO